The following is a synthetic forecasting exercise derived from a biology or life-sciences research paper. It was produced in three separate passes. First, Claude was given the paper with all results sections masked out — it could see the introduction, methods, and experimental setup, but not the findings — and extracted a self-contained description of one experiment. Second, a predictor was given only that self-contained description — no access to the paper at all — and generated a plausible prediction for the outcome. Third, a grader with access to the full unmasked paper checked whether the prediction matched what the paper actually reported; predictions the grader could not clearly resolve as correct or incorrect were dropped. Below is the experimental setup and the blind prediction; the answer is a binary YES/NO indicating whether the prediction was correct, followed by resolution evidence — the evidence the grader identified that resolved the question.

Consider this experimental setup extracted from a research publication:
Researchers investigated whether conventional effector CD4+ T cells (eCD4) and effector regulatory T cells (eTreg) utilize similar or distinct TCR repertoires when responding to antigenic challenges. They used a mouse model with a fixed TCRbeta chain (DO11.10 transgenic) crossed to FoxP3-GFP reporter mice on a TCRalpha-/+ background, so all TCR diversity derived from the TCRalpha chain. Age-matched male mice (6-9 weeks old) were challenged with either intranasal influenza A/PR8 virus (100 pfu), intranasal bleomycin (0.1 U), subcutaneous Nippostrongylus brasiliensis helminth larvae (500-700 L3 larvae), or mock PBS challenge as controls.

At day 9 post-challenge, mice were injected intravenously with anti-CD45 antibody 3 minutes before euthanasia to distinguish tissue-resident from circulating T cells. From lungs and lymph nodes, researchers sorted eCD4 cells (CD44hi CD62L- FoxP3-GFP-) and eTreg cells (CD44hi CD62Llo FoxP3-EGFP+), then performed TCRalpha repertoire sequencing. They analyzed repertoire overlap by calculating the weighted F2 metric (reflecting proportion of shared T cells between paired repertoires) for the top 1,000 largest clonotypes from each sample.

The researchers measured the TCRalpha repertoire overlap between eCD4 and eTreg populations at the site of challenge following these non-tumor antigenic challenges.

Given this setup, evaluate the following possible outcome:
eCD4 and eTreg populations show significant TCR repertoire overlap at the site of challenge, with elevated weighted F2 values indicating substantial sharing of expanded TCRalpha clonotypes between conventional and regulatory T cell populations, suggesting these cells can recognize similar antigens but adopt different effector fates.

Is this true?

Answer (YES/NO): NO